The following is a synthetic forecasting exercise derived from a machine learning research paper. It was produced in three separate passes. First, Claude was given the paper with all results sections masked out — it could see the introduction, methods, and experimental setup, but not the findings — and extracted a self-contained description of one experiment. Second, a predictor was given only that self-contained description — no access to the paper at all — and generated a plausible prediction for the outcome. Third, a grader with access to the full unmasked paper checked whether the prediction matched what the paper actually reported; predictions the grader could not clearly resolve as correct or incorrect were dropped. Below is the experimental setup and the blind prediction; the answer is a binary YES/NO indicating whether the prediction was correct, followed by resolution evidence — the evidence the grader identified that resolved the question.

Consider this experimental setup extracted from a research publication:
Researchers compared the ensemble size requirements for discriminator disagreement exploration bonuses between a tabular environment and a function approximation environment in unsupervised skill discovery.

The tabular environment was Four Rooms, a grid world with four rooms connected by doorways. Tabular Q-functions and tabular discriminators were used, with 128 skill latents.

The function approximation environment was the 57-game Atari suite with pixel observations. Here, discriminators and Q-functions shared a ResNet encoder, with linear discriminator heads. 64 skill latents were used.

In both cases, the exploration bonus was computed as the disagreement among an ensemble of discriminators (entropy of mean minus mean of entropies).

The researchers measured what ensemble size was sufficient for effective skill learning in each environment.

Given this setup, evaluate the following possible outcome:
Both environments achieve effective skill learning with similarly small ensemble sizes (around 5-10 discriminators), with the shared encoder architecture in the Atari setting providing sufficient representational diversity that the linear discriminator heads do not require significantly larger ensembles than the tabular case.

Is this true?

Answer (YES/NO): NO